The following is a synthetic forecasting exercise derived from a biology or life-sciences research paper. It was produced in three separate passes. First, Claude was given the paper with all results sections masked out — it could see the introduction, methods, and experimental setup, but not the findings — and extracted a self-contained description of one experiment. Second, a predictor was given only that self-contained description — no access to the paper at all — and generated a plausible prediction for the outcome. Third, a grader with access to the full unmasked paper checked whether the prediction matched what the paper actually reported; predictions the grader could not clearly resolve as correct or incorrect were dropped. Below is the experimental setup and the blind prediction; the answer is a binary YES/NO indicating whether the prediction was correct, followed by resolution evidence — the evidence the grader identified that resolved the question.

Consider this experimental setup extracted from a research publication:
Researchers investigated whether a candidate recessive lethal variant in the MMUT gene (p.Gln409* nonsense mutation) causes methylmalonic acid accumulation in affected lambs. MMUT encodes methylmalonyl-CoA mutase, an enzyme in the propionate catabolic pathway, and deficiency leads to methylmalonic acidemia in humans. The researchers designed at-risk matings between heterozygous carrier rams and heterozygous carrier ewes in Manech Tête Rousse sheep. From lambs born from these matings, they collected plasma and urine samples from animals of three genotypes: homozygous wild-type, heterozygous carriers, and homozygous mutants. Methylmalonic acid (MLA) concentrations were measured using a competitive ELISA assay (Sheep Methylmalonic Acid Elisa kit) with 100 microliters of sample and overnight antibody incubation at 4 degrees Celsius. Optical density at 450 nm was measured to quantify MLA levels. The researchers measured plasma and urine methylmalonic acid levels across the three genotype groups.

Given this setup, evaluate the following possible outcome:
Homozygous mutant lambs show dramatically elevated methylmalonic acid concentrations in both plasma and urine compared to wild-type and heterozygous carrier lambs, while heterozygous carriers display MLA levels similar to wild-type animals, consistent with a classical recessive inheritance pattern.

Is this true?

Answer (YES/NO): NO